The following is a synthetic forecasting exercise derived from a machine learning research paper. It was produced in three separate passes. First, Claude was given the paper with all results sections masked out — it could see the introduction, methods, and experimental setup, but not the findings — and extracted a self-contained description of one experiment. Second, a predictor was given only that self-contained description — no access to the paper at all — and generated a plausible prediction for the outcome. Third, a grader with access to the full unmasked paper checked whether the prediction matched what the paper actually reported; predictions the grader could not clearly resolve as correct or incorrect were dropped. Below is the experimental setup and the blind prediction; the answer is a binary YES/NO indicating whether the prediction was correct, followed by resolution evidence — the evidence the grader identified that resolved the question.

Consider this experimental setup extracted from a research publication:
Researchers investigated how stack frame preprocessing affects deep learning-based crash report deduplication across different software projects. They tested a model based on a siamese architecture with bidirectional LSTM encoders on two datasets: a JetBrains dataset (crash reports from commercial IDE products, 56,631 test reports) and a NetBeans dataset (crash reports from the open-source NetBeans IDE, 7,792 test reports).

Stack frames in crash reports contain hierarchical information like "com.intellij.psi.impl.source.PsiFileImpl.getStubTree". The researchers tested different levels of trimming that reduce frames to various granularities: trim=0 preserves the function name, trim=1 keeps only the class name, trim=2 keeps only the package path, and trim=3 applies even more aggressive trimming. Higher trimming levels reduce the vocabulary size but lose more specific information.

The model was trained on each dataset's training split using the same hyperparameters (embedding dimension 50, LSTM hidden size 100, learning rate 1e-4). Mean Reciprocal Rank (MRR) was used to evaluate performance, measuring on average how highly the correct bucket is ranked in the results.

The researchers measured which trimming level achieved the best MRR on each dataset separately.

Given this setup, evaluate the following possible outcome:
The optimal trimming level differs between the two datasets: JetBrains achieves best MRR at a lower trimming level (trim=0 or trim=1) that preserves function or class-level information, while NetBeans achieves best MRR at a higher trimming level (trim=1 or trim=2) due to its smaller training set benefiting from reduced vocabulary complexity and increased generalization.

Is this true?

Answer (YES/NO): YES